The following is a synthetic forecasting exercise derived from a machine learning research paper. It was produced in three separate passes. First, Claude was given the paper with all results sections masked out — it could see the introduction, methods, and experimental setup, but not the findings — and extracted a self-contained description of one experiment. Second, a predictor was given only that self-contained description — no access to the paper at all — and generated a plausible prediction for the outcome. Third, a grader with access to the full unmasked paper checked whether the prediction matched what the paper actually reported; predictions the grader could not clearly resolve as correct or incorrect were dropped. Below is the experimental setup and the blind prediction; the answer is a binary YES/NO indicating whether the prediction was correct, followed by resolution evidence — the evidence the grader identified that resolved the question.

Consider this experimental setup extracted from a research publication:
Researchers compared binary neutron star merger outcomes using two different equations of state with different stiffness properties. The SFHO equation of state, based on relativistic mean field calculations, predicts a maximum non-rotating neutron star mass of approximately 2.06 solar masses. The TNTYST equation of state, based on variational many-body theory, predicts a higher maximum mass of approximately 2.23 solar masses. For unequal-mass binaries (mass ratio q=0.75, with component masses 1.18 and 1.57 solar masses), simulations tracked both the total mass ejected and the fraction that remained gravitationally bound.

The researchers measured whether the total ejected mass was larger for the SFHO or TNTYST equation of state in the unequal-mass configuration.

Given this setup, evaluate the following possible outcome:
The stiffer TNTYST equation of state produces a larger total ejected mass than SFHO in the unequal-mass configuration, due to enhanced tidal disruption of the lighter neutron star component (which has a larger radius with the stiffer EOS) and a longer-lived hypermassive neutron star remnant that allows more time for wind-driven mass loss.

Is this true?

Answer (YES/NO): YES